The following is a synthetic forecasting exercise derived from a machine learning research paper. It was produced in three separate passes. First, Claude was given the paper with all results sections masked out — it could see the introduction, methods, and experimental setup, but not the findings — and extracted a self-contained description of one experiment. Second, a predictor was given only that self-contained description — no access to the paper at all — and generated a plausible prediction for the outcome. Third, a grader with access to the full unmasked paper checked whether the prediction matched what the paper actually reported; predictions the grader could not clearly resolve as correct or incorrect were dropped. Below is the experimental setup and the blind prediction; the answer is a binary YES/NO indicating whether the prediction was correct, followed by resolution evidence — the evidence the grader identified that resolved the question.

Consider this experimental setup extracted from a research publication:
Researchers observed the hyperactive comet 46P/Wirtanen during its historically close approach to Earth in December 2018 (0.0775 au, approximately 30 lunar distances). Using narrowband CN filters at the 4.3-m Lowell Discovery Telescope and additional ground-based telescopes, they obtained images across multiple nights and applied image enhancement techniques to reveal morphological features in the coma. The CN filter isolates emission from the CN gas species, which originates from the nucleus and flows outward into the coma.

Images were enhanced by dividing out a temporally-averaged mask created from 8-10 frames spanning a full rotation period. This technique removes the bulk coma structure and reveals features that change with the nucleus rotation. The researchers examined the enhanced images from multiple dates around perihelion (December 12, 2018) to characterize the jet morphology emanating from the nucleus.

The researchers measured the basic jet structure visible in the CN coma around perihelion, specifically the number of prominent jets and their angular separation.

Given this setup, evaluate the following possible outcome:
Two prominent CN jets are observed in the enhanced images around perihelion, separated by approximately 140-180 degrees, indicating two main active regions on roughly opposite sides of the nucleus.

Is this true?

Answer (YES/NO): YES